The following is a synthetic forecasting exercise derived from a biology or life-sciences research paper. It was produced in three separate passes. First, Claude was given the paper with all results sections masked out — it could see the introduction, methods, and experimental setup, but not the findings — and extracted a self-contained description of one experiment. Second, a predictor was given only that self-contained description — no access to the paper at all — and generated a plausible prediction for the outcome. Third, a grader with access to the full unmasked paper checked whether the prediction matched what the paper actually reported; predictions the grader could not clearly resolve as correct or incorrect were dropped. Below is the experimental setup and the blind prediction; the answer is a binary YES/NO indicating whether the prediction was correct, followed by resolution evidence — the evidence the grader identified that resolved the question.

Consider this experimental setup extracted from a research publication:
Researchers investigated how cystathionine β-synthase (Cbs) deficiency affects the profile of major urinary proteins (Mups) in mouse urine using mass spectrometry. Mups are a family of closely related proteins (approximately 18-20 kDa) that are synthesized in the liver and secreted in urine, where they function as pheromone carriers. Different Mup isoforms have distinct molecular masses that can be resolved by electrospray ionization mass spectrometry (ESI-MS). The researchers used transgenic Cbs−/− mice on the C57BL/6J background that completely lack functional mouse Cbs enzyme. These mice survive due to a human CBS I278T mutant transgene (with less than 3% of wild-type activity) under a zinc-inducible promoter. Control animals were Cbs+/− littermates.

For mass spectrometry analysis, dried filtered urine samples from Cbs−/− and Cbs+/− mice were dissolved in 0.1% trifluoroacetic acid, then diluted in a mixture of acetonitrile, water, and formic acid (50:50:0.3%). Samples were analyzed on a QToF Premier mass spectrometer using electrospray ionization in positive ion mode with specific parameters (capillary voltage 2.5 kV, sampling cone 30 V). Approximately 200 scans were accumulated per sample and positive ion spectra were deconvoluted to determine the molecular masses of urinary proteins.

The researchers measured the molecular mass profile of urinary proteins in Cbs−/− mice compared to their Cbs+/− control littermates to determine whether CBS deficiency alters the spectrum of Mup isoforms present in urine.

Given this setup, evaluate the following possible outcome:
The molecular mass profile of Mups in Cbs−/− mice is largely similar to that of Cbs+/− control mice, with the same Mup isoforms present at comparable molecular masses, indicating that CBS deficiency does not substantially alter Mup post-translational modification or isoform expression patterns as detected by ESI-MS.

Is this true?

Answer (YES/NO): NO